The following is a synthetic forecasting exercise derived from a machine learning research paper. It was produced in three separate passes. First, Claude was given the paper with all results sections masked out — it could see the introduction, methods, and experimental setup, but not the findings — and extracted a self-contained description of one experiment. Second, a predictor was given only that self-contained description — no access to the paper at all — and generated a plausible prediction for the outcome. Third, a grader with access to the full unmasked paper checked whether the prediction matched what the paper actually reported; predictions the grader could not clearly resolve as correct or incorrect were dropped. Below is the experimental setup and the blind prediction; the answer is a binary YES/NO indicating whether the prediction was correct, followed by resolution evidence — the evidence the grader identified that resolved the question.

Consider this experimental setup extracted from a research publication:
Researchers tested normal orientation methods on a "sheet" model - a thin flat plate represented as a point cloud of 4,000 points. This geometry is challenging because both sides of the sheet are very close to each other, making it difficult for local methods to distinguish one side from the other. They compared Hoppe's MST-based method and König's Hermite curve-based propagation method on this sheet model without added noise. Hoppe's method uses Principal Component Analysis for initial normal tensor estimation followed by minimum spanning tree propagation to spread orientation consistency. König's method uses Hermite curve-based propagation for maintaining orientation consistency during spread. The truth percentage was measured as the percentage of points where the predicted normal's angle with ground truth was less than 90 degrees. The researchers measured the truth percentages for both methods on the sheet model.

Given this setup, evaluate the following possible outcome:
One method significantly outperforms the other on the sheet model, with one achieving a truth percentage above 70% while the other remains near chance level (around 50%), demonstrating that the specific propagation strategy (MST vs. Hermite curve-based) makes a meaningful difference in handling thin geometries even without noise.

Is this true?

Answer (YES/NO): NO